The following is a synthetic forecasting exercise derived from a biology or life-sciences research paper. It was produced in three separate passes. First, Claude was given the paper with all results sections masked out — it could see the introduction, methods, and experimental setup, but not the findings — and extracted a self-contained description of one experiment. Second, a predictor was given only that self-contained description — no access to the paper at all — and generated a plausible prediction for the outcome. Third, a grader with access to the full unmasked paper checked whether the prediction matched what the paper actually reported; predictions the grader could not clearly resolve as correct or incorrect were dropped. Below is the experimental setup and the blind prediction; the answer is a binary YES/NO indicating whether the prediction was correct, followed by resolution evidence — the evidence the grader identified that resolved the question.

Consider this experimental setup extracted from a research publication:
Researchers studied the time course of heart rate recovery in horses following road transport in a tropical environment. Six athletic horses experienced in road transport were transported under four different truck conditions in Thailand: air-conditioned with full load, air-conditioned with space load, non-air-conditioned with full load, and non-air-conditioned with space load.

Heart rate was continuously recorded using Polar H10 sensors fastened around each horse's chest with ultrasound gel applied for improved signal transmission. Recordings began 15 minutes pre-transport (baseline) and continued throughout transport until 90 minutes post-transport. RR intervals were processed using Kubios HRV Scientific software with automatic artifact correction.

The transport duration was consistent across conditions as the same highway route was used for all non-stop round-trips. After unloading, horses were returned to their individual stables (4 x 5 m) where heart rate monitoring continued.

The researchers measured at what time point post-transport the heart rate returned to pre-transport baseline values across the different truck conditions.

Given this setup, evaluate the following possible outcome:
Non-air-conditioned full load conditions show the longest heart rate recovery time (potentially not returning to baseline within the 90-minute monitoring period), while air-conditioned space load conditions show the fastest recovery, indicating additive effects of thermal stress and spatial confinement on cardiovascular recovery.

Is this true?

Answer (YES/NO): NO